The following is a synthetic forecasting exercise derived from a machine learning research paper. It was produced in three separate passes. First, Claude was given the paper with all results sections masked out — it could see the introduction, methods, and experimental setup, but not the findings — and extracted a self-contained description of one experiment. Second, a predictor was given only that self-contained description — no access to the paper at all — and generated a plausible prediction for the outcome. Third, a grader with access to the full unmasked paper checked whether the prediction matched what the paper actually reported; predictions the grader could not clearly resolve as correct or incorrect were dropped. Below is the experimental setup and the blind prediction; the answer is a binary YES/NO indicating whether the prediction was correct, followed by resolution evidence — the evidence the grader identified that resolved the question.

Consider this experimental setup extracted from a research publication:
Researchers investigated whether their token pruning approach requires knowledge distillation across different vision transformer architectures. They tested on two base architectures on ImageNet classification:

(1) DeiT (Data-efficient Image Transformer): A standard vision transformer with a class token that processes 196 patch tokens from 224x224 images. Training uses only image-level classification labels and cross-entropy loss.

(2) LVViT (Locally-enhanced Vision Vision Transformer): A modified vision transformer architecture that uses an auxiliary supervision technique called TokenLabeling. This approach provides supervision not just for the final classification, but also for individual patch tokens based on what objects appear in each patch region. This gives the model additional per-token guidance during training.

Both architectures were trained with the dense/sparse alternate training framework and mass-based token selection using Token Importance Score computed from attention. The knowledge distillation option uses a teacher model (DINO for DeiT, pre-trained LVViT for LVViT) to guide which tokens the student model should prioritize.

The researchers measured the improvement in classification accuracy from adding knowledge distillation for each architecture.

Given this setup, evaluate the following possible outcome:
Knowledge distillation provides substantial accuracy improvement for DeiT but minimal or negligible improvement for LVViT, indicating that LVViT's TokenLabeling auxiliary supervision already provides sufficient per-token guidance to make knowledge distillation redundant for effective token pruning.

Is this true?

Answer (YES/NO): NO